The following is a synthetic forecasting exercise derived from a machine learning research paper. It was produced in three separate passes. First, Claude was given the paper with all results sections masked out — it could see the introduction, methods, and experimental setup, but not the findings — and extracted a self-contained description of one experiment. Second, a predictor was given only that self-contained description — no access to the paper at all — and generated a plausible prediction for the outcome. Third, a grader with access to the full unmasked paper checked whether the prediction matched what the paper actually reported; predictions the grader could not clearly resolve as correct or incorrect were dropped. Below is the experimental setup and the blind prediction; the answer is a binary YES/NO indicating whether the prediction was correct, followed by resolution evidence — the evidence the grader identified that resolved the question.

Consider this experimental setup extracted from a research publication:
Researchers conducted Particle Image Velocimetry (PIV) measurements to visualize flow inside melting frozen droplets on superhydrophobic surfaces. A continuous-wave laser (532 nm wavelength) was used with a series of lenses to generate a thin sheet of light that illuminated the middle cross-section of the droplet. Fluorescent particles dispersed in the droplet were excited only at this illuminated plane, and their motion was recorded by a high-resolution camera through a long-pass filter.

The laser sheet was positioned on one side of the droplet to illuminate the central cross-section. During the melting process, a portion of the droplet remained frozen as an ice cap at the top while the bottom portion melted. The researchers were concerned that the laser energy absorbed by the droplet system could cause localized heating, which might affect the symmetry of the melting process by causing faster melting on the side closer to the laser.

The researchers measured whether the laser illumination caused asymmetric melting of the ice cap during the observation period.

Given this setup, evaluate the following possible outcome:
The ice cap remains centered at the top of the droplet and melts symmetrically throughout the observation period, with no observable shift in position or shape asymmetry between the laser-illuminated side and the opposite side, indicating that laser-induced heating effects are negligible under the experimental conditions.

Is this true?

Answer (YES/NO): YES